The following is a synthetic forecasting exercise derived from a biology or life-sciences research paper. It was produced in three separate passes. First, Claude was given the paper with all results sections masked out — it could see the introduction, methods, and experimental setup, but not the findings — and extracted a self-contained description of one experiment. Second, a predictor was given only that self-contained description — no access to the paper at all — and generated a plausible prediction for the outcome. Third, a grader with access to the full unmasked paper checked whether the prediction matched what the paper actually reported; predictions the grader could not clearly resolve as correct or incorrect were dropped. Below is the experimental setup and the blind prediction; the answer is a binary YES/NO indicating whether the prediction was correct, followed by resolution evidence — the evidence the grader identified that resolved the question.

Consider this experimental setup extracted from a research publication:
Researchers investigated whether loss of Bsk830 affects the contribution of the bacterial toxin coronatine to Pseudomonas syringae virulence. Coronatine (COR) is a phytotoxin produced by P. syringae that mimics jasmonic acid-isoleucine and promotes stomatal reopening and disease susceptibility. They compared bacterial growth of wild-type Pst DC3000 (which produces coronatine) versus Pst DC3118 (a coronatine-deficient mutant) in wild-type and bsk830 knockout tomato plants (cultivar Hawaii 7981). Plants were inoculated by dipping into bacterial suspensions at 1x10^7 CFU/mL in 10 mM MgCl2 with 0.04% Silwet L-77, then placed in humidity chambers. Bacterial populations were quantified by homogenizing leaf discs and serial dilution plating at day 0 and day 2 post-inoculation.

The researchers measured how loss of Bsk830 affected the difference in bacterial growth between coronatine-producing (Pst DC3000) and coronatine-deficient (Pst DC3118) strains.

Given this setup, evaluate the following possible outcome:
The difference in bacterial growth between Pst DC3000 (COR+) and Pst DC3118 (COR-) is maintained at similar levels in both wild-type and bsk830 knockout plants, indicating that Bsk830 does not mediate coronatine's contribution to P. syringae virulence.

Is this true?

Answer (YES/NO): NO